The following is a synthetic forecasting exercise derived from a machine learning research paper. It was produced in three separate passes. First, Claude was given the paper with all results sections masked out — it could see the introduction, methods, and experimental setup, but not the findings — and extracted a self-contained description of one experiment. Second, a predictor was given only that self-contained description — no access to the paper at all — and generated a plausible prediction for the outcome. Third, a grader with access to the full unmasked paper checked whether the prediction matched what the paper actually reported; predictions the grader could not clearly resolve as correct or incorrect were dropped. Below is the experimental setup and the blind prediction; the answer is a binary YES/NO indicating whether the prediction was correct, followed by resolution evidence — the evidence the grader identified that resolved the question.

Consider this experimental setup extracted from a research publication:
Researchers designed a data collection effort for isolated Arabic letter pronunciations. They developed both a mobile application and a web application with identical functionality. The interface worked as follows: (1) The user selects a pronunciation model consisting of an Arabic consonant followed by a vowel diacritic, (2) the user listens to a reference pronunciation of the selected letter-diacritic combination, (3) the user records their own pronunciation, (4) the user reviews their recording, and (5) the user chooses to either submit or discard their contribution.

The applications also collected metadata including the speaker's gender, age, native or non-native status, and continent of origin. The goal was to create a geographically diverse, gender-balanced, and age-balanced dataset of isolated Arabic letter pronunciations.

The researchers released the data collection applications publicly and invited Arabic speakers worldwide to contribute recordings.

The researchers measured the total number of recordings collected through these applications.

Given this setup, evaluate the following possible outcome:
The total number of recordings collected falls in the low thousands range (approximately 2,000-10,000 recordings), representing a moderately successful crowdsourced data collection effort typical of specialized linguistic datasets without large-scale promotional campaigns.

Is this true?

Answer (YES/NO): YES